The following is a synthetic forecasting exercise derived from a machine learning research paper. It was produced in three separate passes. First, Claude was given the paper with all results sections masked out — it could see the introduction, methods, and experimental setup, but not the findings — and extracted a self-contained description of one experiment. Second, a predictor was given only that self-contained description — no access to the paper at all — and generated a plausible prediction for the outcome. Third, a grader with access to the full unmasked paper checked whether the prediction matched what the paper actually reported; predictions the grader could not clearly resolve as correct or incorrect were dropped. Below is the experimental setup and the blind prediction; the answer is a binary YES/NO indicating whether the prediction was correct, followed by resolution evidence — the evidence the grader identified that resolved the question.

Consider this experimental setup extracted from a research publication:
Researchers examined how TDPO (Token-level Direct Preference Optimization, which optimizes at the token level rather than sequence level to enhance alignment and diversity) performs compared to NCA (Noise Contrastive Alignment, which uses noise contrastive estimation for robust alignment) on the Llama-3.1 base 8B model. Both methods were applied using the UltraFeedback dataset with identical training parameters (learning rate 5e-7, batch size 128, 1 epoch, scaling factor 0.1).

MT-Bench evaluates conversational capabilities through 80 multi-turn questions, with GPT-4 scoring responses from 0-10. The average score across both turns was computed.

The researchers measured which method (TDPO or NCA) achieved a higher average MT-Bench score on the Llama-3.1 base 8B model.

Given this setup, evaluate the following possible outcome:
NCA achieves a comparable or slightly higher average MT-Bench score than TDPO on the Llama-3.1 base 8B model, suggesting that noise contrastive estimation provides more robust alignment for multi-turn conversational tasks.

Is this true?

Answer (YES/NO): YES